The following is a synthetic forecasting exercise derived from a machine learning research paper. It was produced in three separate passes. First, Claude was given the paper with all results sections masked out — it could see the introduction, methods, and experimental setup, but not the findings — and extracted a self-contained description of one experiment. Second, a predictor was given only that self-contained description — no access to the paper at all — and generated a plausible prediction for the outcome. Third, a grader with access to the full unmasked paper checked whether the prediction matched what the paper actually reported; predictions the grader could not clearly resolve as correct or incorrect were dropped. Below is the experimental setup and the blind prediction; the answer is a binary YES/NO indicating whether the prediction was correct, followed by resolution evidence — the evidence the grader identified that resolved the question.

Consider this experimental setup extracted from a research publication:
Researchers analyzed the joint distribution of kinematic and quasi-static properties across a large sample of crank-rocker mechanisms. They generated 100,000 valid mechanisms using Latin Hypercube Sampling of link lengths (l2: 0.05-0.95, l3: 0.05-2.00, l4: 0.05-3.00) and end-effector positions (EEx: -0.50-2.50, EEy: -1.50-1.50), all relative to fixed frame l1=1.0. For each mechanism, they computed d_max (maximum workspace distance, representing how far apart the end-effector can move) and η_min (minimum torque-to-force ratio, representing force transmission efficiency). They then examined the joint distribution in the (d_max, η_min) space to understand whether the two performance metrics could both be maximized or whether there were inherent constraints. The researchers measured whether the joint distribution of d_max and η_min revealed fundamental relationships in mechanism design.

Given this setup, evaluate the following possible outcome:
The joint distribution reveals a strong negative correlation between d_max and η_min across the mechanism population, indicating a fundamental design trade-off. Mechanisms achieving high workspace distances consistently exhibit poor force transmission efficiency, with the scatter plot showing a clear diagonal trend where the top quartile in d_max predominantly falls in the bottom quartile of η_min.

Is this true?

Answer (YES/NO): NO